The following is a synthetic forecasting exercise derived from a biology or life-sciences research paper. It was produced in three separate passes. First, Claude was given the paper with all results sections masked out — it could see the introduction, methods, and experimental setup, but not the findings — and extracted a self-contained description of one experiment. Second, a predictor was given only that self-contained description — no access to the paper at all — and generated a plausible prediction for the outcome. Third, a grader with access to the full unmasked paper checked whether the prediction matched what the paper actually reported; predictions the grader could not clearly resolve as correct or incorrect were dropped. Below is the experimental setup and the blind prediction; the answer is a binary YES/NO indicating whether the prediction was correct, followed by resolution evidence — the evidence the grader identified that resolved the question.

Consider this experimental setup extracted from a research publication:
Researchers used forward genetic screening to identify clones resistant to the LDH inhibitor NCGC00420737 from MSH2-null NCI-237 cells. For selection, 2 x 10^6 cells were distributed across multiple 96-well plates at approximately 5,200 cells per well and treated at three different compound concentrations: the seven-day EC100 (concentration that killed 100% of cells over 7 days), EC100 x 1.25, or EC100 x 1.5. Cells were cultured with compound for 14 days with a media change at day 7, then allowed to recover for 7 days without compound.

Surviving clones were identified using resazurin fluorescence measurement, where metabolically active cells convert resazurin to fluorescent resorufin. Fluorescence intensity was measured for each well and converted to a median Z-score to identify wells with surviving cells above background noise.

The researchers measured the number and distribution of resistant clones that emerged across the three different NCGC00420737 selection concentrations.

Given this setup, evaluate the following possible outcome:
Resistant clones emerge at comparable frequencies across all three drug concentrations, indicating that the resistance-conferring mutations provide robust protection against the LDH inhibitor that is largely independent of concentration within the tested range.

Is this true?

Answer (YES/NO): NO